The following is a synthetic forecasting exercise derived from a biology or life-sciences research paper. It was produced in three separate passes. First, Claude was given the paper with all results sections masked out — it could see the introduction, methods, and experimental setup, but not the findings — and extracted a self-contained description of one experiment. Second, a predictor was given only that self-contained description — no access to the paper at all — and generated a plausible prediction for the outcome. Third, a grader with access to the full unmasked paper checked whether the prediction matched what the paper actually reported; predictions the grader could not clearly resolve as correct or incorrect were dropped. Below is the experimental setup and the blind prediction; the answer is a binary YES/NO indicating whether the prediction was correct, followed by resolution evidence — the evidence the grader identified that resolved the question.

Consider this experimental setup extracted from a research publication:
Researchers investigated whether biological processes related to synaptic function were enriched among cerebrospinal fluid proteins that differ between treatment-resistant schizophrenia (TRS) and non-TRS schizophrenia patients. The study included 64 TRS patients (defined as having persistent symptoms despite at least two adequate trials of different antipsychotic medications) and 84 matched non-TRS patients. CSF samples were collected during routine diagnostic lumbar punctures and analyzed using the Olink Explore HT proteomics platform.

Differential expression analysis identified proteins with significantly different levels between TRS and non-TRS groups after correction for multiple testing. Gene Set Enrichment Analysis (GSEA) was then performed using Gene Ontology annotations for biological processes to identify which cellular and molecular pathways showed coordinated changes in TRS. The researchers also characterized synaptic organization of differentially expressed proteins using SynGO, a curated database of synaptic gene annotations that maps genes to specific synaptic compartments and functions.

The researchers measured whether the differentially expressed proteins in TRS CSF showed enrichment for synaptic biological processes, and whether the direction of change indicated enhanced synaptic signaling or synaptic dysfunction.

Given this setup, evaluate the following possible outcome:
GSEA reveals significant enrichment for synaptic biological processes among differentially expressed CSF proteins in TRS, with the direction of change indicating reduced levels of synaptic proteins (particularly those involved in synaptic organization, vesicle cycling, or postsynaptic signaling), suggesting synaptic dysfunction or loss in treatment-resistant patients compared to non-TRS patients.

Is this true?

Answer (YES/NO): YES